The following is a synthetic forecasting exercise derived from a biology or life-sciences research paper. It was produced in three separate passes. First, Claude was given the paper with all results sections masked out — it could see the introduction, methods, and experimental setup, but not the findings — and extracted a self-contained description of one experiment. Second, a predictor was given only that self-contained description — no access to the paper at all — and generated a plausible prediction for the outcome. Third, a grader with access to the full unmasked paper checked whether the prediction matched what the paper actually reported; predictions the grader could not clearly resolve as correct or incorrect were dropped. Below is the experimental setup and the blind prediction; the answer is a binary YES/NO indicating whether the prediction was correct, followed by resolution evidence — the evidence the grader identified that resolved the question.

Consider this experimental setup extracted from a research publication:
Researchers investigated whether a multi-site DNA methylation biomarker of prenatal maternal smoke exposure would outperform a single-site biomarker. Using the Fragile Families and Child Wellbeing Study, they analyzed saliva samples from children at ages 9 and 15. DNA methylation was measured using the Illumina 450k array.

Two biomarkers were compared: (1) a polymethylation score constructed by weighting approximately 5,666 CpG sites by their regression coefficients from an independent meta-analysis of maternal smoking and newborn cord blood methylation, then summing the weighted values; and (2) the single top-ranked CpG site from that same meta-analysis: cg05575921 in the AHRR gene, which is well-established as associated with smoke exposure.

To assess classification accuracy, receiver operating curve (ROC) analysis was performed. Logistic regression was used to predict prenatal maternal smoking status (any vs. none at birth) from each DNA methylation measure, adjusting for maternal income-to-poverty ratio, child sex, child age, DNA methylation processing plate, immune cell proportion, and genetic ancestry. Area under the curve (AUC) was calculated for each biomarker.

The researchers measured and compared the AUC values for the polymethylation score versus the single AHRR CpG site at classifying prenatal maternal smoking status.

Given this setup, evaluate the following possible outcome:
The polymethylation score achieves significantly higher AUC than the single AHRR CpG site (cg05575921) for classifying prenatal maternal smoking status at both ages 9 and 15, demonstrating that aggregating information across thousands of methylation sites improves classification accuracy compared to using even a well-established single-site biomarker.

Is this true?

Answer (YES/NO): YES